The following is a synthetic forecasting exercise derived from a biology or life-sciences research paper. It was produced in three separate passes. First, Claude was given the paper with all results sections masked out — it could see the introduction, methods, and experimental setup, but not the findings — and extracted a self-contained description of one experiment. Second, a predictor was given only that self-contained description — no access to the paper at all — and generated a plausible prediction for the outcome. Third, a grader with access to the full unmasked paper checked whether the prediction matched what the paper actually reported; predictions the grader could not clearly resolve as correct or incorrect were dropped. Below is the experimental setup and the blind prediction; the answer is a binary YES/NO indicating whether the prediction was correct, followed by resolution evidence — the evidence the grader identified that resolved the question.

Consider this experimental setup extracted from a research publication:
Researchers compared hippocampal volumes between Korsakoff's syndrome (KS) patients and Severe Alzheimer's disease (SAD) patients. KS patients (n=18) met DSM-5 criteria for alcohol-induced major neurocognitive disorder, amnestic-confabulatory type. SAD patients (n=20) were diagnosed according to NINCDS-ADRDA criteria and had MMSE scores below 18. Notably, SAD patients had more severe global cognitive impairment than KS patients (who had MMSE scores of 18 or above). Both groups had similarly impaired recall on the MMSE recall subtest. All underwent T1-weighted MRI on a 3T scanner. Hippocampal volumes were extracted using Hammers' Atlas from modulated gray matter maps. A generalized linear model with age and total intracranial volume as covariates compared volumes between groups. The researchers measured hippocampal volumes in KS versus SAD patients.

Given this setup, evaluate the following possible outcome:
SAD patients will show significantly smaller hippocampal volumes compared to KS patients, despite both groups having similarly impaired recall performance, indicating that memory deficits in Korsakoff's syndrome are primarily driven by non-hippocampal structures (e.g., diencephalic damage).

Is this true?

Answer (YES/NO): YES